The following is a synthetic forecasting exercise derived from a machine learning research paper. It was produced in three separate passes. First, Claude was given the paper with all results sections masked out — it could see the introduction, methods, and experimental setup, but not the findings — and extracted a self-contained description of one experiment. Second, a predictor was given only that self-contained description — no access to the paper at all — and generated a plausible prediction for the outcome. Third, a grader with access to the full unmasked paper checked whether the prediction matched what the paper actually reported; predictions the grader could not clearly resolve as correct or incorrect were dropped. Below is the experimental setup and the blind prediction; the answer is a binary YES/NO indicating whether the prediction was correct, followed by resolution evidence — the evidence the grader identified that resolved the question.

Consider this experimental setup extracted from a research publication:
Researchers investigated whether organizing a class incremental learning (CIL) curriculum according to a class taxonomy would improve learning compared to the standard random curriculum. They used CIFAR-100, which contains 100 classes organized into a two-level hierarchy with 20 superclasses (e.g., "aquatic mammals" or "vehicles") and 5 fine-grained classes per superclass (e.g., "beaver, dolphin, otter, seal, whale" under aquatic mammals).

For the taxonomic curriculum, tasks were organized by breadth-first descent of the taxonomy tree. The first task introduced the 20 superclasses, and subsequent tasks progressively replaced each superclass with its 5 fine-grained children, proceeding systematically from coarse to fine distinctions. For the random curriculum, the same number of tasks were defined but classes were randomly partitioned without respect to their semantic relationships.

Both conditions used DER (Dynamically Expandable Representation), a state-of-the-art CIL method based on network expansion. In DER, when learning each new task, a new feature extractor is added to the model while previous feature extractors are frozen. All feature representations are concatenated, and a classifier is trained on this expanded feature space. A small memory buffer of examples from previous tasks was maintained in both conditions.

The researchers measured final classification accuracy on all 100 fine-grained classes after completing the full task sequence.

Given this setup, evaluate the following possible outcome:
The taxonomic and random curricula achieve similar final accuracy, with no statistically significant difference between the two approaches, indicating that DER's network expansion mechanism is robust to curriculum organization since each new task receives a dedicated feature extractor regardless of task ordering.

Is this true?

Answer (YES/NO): NO